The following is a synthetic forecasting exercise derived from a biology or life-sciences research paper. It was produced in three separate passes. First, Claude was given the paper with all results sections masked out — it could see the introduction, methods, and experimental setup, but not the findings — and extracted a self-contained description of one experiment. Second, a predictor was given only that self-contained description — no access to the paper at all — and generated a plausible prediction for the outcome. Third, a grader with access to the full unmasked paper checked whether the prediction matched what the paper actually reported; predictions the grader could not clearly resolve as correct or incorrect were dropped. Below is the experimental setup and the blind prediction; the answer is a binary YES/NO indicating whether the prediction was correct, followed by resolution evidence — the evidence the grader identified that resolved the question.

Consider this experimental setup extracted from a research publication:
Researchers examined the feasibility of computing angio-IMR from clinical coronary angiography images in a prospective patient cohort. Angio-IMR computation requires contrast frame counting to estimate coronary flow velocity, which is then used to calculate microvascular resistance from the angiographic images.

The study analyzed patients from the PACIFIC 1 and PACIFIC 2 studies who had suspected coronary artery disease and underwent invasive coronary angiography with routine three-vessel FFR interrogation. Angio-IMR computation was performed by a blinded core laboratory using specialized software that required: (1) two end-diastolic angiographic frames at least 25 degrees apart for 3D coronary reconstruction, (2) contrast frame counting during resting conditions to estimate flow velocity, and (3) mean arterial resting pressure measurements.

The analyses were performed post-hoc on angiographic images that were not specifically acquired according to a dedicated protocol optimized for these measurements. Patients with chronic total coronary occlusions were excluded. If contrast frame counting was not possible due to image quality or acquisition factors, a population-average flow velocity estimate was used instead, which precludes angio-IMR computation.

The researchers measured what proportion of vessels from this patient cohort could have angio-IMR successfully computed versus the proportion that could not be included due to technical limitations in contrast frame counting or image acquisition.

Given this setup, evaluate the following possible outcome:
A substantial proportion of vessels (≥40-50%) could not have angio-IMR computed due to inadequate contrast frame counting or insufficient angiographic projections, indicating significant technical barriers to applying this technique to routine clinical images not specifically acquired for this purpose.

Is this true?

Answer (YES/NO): YES